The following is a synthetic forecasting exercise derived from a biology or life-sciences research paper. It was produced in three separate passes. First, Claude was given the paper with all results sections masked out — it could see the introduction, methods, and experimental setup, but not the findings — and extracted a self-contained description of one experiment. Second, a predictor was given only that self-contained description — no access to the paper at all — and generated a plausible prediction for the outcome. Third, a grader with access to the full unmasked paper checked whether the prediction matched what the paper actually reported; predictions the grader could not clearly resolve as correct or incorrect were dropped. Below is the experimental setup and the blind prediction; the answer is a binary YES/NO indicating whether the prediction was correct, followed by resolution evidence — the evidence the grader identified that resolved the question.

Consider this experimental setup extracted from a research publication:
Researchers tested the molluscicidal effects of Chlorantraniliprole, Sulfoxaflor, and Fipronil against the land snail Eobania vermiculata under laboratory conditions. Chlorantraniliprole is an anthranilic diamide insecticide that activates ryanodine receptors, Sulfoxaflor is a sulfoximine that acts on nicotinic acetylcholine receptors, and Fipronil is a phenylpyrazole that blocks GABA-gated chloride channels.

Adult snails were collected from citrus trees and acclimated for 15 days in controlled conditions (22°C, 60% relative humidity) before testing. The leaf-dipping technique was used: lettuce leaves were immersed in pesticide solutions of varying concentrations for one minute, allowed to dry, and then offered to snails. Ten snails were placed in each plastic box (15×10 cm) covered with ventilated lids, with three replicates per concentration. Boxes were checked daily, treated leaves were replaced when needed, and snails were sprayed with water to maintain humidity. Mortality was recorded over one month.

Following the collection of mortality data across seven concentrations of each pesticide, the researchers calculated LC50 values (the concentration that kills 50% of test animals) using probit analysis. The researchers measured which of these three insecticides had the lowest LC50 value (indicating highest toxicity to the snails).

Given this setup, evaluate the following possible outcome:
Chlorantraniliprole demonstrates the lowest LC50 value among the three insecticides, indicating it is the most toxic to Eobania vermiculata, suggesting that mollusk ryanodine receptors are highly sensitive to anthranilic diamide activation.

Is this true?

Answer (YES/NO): YES